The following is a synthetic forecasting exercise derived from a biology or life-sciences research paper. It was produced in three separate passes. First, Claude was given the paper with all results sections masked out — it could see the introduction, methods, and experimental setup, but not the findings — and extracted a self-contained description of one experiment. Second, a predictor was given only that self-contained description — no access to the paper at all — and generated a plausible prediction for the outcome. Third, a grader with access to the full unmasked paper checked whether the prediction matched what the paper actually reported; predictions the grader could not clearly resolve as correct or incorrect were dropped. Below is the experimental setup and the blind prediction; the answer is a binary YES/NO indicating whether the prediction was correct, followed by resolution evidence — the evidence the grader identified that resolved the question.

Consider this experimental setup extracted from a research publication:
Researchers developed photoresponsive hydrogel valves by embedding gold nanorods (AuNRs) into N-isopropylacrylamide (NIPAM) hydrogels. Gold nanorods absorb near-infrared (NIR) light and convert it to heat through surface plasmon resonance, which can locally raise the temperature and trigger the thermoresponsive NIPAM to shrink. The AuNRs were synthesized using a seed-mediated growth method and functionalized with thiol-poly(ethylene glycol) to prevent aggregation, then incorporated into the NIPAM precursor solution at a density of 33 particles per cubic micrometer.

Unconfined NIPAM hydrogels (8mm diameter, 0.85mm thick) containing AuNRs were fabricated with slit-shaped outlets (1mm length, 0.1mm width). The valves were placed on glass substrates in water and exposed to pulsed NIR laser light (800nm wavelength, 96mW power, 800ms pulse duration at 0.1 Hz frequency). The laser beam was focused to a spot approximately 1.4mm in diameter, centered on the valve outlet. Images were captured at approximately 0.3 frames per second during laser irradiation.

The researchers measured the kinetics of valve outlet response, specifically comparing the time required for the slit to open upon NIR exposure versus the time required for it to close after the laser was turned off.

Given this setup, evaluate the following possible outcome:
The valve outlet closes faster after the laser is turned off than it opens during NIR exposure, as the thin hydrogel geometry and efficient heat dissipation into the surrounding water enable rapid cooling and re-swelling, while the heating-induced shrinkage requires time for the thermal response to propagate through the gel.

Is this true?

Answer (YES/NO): NO